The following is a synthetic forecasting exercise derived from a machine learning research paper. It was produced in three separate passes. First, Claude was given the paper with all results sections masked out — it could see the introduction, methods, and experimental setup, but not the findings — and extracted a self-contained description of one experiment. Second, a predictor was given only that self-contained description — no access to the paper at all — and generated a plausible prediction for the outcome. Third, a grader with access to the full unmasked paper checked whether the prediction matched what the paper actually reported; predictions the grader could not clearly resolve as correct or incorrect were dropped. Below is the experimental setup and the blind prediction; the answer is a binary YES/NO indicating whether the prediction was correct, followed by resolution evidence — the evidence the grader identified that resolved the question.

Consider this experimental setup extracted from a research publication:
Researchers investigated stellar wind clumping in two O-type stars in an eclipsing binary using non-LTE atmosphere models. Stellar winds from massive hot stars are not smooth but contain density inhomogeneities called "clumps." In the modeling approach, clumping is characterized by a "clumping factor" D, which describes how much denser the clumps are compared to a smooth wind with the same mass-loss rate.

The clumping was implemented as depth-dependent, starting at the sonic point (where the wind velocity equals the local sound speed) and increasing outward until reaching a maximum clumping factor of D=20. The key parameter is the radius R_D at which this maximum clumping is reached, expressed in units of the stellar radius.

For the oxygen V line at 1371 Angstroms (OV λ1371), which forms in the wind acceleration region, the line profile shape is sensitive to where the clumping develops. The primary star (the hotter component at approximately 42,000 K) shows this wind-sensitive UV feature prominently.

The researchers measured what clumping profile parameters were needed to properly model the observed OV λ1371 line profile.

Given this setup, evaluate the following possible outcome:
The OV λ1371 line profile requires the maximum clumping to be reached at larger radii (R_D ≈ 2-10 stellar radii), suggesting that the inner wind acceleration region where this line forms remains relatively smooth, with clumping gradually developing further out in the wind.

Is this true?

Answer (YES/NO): YES